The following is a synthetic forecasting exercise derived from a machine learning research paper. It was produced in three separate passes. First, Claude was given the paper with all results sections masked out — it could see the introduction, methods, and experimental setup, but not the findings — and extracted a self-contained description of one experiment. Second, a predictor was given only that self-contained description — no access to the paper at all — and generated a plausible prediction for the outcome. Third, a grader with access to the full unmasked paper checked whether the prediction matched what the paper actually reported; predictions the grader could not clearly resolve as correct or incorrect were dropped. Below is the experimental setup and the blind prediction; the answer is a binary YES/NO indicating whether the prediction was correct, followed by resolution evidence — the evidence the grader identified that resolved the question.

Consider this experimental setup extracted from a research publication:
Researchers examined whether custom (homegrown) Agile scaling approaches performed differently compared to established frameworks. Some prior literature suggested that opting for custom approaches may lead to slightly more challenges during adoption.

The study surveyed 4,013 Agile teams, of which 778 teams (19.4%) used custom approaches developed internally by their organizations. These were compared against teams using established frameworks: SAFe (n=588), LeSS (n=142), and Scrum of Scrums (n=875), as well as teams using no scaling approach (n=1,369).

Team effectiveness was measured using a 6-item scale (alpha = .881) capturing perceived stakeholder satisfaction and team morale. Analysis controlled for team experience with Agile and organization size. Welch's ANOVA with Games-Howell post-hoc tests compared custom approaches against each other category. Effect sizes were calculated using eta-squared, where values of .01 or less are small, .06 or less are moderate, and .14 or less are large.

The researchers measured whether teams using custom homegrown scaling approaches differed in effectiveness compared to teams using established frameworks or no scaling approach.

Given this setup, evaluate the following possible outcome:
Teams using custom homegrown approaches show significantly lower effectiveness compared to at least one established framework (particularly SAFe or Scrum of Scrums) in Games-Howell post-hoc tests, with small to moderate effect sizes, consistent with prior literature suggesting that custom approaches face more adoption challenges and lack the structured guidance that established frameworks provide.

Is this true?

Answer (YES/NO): NO